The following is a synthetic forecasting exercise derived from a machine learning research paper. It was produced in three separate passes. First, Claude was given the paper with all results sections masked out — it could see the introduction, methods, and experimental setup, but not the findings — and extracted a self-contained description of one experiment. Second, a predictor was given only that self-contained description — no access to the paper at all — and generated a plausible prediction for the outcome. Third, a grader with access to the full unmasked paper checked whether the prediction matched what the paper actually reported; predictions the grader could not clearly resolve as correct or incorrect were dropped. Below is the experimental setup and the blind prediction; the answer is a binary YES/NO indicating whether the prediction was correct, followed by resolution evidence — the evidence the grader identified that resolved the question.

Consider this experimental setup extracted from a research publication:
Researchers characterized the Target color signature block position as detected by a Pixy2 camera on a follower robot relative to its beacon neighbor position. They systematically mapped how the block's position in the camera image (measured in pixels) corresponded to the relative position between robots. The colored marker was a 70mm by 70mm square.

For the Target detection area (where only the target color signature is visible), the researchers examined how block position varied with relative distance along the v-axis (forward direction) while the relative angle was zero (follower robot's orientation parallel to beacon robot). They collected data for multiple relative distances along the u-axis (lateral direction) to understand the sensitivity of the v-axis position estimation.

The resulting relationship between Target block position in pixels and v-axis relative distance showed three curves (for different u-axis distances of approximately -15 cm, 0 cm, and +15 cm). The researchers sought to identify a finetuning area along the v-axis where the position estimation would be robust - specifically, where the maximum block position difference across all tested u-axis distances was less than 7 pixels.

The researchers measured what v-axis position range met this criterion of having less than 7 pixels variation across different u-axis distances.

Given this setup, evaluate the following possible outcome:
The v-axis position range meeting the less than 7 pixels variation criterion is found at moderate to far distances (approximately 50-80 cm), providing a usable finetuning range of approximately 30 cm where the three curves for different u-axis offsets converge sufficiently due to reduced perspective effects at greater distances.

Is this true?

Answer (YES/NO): NO